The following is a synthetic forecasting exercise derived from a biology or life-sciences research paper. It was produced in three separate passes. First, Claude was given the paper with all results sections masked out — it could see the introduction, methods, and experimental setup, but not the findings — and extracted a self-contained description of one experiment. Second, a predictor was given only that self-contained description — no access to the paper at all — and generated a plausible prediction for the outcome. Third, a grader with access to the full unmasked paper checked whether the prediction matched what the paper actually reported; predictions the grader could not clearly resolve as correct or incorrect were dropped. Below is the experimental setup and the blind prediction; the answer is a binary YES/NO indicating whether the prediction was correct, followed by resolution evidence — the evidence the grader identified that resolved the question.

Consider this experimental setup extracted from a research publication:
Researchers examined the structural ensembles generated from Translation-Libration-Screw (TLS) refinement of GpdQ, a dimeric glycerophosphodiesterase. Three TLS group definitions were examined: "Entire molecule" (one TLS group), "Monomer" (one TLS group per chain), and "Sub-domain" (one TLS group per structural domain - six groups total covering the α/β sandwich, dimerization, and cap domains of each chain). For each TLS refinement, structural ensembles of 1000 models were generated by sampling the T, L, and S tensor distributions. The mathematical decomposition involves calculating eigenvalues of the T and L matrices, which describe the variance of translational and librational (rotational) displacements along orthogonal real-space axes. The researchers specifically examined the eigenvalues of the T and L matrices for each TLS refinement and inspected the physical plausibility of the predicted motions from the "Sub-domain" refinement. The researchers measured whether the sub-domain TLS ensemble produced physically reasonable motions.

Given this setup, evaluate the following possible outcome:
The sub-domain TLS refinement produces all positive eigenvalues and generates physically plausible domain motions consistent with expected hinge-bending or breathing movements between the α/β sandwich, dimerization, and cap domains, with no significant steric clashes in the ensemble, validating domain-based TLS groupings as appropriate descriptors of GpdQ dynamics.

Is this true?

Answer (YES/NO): NO